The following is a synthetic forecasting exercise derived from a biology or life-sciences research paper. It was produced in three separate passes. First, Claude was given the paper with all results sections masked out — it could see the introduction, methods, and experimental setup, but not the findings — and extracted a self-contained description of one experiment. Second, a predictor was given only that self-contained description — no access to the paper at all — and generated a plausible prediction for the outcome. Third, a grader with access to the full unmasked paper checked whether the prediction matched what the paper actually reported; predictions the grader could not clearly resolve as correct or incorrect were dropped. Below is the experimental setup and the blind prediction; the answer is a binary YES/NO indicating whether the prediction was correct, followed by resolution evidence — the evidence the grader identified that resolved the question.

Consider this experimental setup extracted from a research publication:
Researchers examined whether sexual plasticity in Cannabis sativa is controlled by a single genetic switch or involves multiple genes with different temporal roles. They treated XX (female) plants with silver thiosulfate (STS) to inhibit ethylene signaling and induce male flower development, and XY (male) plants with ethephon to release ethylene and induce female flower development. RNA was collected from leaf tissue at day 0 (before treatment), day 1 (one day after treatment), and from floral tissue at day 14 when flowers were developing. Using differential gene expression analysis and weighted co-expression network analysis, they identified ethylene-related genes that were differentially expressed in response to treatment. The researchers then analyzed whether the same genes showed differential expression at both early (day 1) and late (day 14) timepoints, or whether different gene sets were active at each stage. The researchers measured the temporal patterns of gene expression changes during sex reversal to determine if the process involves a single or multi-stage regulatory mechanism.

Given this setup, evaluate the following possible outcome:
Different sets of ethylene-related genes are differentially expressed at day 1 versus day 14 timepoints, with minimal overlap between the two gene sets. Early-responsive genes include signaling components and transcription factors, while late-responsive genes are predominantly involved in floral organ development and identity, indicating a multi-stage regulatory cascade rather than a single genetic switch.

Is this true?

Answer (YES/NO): NO